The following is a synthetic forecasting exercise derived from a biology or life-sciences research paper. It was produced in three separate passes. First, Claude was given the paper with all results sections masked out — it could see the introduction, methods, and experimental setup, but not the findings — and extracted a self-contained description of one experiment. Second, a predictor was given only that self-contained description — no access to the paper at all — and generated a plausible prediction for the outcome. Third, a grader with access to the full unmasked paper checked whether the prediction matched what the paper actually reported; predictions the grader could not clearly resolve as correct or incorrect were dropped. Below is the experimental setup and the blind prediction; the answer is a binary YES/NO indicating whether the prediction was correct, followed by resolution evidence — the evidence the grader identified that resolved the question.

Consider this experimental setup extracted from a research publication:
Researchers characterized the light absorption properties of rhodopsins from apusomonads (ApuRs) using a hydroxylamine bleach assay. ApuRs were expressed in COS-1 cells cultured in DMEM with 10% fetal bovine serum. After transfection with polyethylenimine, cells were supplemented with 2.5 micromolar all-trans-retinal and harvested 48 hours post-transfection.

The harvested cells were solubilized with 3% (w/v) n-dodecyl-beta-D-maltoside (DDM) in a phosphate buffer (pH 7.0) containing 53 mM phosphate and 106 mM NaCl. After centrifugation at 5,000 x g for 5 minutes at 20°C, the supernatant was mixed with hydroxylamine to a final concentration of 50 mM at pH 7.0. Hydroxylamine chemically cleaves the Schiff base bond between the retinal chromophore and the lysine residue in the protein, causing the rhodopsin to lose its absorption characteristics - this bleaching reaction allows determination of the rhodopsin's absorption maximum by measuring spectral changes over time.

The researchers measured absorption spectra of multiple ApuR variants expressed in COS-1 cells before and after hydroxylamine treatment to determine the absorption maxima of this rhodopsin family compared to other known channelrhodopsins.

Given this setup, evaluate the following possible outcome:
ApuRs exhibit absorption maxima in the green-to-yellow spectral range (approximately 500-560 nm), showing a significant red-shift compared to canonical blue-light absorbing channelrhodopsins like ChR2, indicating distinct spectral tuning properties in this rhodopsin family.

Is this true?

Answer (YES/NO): NO